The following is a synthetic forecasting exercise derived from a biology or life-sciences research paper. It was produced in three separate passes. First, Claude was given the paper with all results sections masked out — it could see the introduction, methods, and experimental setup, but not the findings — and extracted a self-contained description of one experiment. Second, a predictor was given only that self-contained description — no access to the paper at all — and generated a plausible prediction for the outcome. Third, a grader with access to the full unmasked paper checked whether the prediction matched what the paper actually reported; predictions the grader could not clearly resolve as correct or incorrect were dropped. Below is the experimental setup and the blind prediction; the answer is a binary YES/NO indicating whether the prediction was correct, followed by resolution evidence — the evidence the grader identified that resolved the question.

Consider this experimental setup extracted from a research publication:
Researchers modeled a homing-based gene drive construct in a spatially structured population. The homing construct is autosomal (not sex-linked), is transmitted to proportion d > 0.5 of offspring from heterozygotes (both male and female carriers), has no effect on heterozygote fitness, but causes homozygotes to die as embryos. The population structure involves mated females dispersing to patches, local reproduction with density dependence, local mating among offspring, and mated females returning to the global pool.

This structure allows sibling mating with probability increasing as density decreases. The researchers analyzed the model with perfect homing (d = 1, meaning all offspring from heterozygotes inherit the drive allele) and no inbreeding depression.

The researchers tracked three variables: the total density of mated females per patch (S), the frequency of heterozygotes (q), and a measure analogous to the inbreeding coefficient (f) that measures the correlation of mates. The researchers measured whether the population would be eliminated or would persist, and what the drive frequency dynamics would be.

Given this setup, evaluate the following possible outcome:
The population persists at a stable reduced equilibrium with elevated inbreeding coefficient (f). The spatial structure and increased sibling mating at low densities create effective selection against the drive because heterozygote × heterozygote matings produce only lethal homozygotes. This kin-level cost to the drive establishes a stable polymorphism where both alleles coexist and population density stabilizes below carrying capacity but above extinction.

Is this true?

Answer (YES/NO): NO